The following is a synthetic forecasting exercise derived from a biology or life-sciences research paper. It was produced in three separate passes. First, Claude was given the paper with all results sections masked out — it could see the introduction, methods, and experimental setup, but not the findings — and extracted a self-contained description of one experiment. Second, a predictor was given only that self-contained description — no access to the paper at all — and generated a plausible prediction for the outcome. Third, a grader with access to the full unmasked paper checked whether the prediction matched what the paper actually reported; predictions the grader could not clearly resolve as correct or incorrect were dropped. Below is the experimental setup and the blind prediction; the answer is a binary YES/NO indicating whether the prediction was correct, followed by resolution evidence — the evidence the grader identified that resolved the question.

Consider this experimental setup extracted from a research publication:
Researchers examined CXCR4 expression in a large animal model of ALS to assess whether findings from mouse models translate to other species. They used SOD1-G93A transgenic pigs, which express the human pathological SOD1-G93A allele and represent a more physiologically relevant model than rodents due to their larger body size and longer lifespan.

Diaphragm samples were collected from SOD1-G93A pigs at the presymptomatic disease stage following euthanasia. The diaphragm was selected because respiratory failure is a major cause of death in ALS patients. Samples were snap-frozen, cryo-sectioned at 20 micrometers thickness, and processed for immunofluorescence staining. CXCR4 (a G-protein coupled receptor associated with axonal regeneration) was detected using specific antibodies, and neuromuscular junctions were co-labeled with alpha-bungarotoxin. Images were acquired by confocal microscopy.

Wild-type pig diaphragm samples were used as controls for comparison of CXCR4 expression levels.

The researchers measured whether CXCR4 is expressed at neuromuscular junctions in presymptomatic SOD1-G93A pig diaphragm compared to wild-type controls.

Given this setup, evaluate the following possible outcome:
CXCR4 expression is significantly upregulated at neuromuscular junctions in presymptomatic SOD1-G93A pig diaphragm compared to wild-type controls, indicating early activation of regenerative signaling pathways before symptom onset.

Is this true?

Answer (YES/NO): YES